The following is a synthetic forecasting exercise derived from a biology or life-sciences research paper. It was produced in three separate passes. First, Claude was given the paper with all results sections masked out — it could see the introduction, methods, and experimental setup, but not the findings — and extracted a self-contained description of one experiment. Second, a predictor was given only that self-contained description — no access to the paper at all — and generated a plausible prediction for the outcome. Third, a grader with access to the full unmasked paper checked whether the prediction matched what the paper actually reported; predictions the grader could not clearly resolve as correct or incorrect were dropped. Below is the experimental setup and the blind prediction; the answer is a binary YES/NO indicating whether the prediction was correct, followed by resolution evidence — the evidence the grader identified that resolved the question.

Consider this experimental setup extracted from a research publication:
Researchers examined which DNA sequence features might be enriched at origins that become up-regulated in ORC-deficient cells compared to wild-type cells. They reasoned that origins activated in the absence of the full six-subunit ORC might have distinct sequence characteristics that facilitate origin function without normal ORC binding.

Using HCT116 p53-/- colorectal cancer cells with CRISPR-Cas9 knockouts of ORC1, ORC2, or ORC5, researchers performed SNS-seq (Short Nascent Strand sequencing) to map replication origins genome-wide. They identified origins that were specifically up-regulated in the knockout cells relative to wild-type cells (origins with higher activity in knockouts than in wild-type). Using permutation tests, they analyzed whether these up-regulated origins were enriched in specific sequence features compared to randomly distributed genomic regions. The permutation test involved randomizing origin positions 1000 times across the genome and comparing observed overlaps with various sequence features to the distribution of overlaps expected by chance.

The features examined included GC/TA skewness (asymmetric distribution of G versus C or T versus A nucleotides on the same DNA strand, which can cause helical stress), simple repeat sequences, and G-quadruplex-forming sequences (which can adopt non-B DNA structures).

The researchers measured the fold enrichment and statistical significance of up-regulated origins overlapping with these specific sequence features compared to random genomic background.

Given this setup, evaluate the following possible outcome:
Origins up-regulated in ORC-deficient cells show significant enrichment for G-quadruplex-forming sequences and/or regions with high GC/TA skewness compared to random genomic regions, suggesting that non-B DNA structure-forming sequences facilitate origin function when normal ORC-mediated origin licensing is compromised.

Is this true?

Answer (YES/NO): NO